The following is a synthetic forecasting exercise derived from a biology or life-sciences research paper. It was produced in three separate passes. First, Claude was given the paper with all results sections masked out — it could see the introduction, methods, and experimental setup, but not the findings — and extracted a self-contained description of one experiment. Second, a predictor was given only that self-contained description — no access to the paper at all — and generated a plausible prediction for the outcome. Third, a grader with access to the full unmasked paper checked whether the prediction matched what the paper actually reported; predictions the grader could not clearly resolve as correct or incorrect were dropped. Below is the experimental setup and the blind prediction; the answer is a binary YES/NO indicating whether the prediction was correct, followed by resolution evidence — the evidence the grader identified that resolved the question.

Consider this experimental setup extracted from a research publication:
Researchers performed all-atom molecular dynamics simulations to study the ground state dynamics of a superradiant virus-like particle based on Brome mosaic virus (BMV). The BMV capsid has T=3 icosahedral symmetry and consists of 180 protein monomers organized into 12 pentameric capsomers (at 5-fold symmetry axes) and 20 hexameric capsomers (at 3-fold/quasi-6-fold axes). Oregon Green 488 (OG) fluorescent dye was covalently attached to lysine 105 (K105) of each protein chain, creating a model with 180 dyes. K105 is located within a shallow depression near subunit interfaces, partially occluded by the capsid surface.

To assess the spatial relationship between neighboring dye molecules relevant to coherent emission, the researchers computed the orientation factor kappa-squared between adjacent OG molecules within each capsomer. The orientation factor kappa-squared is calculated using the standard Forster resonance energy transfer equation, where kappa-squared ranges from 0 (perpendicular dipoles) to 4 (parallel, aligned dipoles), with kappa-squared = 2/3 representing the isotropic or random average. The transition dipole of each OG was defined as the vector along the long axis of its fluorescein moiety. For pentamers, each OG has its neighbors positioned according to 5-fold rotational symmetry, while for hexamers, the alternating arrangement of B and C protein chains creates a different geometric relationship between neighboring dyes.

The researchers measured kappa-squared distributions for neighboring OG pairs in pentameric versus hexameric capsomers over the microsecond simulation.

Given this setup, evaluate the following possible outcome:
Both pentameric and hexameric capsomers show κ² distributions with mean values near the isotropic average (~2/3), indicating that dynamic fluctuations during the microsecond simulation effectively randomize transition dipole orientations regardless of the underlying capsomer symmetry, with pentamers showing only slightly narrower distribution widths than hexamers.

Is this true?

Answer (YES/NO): NO